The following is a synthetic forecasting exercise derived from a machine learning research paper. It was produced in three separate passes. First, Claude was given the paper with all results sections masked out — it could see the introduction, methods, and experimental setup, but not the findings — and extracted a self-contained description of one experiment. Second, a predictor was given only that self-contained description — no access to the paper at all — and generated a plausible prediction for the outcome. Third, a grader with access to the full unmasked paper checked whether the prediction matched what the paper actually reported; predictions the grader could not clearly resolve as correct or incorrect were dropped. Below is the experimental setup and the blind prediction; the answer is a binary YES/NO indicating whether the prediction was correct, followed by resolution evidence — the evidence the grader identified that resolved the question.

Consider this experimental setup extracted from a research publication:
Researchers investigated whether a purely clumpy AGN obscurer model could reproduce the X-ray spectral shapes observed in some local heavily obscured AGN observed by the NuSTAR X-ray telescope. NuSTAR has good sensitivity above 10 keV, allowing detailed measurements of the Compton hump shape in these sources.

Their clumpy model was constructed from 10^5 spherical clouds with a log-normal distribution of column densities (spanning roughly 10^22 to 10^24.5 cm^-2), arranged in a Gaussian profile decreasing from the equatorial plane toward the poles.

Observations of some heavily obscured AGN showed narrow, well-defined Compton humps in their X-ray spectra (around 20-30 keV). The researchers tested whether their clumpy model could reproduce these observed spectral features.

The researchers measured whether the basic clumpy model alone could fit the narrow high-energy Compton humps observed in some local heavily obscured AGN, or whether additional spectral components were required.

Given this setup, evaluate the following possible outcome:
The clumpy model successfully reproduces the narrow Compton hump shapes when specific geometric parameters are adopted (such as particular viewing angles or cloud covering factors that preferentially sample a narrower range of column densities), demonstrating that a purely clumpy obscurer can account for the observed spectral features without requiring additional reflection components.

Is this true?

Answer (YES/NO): NO